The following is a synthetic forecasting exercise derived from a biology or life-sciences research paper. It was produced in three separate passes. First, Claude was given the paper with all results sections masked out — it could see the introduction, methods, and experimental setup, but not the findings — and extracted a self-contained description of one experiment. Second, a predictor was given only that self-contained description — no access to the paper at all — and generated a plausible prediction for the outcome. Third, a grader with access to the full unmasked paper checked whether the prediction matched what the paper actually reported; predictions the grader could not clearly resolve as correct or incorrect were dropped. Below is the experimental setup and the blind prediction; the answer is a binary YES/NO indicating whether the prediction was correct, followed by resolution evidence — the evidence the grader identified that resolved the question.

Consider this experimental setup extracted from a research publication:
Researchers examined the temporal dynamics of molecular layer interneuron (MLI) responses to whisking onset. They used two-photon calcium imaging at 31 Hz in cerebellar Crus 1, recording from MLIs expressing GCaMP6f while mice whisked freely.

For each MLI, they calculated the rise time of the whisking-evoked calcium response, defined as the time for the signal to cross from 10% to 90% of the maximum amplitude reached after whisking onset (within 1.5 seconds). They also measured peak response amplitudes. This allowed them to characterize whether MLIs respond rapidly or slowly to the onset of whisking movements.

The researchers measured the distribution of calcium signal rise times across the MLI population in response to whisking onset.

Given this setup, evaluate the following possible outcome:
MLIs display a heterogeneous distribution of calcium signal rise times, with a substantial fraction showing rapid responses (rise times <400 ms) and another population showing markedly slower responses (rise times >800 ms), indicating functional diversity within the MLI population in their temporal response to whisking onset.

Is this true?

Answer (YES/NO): NO